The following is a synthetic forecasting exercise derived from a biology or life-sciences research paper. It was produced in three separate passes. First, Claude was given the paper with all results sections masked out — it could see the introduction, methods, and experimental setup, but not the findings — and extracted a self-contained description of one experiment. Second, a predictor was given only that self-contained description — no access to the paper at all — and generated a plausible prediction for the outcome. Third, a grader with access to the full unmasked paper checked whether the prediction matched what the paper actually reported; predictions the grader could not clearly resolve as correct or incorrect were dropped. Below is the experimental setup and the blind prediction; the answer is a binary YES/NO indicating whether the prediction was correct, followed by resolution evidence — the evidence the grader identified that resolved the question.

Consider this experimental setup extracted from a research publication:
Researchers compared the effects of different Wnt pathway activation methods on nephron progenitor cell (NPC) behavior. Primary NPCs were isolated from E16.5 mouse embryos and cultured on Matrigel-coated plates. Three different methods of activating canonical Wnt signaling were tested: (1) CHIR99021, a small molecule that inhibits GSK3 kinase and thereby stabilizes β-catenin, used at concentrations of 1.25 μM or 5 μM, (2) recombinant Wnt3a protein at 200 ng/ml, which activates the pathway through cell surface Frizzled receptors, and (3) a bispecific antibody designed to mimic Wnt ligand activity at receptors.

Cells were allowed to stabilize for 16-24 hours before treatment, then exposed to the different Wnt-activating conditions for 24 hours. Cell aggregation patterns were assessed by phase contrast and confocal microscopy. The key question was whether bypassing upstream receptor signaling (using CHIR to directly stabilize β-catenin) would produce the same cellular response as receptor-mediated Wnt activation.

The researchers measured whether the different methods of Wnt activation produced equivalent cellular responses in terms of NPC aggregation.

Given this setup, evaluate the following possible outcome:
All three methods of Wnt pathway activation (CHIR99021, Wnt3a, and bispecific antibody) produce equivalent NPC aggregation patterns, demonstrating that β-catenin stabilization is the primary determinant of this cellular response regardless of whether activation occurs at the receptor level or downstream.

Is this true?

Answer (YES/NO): YES